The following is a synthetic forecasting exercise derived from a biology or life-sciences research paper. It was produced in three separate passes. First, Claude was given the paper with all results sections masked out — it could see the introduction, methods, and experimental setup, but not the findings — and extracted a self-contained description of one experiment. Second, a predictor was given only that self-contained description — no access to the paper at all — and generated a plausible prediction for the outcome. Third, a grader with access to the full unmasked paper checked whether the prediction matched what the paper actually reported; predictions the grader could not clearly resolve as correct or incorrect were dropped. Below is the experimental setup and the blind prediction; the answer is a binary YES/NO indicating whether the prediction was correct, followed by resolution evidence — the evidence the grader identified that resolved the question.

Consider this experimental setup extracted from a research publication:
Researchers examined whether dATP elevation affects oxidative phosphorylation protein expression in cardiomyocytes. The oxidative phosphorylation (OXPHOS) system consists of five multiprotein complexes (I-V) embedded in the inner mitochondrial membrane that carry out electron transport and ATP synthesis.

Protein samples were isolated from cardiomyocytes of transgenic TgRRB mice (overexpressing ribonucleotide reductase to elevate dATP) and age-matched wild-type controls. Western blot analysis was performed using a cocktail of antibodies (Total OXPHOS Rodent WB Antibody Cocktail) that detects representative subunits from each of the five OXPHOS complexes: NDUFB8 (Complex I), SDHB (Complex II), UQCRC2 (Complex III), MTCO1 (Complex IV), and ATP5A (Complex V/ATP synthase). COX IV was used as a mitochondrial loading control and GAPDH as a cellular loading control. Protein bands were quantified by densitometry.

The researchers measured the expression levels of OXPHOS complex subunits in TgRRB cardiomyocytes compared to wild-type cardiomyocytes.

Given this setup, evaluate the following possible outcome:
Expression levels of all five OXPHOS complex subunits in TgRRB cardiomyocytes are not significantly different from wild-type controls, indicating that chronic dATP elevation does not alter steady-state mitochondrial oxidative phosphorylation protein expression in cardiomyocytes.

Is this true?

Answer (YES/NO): NO